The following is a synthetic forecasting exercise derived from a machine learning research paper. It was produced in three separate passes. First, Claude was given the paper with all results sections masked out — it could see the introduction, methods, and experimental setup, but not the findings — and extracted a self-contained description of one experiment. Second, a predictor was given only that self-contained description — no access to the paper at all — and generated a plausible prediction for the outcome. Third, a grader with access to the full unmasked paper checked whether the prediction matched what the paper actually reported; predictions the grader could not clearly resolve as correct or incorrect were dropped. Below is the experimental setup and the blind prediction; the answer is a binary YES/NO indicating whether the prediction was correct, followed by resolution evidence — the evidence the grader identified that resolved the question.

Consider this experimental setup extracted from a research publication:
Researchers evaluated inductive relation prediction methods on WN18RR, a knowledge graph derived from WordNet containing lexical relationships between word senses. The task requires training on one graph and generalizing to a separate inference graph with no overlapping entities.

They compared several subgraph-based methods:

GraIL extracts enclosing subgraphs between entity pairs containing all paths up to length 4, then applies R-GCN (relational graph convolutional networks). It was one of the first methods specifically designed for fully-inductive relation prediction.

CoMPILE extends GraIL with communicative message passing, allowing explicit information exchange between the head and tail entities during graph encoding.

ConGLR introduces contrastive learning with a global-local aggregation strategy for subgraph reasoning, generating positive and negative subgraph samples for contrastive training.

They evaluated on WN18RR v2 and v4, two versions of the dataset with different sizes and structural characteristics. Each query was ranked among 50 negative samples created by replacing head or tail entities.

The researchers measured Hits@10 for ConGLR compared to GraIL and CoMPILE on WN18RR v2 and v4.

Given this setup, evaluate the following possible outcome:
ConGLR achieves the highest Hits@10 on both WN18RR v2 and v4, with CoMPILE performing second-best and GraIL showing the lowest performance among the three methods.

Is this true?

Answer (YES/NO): YES